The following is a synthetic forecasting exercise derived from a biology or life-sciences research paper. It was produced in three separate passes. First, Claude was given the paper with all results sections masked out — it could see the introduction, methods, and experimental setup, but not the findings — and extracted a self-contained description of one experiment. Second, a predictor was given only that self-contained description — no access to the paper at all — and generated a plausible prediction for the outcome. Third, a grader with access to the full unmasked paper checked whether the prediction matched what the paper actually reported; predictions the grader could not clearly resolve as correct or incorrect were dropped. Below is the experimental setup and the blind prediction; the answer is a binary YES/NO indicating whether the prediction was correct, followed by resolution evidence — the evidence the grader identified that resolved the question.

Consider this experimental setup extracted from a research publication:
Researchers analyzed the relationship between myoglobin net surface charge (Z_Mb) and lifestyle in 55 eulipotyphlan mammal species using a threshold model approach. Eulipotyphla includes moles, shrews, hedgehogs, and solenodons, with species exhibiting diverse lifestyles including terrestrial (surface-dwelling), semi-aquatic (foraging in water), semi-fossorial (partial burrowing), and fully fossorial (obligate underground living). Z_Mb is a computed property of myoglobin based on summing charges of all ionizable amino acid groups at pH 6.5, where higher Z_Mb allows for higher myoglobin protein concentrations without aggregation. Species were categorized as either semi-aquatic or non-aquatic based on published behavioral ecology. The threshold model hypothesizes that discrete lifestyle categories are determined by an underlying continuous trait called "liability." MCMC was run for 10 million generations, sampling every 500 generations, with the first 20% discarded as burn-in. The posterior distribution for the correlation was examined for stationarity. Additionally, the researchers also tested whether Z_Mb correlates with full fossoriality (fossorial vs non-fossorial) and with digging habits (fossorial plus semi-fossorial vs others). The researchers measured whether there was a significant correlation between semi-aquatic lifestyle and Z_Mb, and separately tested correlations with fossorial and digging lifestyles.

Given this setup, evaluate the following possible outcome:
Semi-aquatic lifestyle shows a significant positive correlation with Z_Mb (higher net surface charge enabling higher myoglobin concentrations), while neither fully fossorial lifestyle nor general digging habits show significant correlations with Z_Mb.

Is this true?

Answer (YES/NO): YES